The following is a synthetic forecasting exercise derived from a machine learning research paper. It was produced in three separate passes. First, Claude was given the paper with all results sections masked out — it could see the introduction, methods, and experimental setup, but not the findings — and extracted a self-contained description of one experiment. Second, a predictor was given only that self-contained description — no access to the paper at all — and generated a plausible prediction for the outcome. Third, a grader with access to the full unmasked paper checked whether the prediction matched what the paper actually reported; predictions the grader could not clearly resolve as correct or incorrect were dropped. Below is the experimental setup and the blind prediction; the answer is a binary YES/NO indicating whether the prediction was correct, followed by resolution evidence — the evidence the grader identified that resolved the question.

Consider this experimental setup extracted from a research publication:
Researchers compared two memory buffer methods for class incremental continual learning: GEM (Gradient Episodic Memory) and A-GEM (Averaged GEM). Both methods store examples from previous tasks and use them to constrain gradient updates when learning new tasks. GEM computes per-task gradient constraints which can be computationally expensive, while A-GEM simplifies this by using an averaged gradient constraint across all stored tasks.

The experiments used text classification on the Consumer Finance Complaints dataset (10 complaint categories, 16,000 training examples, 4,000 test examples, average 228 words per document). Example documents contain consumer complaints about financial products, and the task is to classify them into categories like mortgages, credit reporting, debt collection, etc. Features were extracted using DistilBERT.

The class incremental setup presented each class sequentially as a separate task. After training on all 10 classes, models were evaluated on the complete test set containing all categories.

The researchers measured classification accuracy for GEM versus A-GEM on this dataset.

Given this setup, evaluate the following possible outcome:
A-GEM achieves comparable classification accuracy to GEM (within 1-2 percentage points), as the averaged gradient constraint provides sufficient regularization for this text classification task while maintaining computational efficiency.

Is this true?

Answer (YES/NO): NO